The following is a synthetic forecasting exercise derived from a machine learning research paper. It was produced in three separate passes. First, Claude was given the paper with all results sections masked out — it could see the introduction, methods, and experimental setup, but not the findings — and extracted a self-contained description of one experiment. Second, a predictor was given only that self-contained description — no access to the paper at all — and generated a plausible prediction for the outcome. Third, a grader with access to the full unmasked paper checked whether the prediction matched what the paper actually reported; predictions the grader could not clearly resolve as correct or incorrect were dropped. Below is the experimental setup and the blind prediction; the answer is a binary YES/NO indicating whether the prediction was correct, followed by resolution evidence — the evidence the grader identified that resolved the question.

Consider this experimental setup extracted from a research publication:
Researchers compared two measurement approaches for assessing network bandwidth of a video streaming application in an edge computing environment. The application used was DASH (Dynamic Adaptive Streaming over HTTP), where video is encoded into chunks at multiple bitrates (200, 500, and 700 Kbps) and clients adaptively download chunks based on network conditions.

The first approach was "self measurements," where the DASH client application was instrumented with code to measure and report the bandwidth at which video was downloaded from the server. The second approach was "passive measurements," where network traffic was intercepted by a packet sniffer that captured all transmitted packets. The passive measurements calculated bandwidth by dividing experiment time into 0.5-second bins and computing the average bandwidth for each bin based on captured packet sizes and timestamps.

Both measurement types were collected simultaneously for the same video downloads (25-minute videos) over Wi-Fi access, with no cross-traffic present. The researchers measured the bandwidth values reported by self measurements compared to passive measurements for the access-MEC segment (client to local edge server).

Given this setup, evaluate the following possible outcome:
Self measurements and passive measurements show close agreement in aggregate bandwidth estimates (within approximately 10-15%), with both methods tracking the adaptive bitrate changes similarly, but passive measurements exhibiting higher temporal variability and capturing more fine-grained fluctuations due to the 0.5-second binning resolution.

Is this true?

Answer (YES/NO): NO